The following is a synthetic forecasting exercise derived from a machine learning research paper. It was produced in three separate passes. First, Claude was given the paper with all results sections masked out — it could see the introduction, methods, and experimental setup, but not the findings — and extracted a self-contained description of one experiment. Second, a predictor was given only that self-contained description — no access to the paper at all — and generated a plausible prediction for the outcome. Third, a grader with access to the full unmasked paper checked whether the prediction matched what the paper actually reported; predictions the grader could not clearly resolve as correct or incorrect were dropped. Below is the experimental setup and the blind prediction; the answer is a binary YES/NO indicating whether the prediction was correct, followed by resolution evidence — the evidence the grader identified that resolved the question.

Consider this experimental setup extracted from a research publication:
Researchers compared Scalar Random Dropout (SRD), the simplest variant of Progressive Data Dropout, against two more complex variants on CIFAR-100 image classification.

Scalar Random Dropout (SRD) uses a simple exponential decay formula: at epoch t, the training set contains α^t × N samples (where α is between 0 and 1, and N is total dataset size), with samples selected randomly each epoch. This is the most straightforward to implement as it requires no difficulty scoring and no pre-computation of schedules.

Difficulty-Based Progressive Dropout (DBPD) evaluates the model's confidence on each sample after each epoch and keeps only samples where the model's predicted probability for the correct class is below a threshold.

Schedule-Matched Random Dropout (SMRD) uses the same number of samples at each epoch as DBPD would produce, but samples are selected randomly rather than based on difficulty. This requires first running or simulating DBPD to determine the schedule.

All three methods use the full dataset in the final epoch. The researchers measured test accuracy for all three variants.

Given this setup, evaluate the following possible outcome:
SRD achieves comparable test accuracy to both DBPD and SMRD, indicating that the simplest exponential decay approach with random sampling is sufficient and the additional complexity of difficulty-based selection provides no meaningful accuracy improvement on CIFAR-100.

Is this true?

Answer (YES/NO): NO